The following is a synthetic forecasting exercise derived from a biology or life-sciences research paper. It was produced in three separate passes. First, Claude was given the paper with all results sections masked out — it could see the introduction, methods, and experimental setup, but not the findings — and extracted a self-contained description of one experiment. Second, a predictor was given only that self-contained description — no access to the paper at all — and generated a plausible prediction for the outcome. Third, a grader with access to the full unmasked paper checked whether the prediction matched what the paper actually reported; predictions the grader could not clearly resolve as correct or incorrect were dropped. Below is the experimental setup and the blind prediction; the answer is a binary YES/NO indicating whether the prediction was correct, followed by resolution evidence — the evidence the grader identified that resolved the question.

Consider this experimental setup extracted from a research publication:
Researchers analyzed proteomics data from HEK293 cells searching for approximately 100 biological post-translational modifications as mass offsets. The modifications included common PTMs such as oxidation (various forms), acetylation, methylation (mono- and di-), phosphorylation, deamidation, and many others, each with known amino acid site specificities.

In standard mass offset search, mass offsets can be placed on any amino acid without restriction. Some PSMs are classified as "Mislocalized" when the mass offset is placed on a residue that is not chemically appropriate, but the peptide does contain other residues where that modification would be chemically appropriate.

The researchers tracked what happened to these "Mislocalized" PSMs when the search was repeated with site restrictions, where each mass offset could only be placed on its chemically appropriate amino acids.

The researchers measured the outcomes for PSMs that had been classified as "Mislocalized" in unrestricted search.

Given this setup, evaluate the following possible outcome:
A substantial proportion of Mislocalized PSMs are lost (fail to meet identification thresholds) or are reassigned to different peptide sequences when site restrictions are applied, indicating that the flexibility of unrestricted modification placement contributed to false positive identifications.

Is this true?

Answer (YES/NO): YES